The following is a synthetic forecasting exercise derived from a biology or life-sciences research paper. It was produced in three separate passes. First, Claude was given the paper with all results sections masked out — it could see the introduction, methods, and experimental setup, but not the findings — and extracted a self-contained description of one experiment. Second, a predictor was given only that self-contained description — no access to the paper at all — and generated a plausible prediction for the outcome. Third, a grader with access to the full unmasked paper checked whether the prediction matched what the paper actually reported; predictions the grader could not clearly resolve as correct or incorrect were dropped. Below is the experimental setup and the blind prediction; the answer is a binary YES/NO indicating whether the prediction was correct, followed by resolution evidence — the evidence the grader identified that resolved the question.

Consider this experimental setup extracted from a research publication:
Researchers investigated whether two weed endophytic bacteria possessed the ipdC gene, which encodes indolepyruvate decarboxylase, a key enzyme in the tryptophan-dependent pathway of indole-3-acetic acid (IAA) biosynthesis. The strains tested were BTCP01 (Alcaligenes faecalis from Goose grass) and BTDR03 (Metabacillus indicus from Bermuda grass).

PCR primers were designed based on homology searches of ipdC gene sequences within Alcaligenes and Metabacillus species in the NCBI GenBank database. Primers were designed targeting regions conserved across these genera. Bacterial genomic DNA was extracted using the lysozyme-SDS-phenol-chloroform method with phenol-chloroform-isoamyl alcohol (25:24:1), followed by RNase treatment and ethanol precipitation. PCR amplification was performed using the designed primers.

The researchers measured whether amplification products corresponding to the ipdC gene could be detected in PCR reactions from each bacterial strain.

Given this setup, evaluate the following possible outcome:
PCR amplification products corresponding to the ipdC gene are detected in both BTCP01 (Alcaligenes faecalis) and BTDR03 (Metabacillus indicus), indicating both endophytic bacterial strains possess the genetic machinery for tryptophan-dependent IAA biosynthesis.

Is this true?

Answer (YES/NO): YES